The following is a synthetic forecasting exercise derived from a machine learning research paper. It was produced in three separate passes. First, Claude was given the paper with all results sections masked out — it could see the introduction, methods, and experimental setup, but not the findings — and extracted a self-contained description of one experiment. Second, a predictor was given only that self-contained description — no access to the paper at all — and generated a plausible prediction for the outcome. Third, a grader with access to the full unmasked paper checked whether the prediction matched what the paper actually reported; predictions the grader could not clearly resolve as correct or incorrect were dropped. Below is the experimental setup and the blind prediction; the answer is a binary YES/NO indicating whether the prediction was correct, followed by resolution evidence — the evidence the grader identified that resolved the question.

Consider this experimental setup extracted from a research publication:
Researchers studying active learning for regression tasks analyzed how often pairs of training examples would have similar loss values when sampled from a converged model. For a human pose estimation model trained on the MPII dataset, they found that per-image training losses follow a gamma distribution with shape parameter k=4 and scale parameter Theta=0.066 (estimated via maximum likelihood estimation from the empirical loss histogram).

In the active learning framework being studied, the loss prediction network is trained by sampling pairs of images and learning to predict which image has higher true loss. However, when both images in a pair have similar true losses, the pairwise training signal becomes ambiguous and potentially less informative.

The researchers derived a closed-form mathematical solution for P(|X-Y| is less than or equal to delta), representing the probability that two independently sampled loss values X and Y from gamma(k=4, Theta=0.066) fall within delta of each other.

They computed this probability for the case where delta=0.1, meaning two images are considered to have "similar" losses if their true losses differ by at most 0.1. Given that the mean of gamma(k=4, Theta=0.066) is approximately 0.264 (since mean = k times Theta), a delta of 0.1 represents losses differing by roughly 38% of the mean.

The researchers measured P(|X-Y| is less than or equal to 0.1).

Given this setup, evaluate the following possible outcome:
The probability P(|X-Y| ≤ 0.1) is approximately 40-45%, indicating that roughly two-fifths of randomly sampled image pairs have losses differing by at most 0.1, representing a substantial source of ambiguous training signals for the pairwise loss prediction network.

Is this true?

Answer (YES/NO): YES